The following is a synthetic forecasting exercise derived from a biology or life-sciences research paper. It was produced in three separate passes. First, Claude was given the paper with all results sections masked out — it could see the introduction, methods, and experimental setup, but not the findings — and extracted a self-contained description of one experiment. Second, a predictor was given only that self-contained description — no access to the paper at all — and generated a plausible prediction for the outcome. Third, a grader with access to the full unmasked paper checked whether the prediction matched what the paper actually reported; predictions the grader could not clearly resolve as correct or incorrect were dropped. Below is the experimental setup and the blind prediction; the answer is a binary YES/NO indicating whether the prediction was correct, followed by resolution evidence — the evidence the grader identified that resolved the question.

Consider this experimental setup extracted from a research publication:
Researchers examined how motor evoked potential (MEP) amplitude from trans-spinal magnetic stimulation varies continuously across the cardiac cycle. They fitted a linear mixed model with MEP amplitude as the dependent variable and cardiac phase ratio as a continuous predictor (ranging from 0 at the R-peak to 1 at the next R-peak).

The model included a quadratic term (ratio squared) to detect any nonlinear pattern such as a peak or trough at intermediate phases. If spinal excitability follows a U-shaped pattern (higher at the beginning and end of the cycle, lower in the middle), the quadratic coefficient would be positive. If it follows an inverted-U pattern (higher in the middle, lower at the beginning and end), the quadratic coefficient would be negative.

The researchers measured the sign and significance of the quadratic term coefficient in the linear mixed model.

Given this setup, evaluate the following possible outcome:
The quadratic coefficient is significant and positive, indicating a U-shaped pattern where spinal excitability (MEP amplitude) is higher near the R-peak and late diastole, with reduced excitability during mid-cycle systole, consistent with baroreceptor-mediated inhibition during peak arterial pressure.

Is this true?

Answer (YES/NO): NO